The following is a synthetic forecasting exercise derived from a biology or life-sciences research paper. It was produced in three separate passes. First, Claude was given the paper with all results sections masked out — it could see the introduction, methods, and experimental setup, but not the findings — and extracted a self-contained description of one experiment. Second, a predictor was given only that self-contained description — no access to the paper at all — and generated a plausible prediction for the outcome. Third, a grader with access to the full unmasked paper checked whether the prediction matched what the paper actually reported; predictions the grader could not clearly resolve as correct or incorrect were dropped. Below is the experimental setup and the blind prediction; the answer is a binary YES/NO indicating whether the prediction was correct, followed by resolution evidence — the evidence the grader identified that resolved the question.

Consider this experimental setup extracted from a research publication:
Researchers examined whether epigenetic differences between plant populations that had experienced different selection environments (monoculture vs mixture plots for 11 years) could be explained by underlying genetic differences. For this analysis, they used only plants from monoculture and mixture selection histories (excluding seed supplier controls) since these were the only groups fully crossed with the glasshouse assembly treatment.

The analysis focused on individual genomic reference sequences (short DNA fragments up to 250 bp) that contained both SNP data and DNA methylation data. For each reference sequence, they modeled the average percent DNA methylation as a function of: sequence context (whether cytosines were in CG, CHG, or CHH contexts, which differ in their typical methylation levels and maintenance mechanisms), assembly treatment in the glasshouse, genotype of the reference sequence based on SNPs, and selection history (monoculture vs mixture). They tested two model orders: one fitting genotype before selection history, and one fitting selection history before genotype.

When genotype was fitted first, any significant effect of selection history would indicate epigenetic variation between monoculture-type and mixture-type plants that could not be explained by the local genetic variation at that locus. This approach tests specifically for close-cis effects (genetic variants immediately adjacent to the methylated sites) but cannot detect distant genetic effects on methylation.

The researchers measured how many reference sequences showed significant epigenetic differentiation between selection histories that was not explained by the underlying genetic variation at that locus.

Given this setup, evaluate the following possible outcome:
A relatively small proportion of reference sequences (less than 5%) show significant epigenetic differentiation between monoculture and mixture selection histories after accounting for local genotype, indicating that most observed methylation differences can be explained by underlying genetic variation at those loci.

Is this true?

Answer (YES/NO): YES